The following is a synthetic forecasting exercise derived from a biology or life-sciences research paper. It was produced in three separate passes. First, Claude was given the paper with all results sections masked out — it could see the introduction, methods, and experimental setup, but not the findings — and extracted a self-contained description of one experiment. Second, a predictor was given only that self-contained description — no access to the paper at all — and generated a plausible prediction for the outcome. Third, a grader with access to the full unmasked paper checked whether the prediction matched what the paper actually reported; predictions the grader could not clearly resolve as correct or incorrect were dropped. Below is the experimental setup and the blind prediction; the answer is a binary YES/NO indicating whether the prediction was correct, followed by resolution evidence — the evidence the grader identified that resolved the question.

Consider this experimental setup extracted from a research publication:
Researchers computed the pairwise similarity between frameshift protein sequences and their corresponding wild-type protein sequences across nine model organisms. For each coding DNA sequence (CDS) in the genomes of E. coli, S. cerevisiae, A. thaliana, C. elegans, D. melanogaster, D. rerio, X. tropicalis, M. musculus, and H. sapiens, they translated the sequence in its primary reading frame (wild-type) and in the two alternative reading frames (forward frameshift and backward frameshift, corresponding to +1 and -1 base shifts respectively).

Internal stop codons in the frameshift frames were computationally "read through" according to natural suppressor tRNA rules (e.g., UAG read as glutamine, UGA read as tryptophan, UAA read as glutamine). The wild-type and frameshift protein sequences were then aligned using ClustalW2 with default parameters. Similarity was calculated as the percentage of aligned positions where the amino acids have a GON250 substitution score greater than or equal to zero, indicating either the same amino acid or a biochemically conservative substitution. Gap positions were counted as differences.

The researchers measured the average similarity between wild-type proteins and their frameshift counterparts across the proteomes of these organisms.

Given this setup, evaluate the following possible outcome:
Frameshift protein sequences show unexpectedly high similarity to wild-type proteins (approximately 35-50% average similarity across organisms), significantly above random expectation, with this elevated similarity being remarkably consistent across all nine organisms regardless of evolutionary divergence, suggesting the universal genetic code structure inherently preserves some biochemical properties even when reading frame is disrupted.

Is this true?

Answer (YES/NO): YES